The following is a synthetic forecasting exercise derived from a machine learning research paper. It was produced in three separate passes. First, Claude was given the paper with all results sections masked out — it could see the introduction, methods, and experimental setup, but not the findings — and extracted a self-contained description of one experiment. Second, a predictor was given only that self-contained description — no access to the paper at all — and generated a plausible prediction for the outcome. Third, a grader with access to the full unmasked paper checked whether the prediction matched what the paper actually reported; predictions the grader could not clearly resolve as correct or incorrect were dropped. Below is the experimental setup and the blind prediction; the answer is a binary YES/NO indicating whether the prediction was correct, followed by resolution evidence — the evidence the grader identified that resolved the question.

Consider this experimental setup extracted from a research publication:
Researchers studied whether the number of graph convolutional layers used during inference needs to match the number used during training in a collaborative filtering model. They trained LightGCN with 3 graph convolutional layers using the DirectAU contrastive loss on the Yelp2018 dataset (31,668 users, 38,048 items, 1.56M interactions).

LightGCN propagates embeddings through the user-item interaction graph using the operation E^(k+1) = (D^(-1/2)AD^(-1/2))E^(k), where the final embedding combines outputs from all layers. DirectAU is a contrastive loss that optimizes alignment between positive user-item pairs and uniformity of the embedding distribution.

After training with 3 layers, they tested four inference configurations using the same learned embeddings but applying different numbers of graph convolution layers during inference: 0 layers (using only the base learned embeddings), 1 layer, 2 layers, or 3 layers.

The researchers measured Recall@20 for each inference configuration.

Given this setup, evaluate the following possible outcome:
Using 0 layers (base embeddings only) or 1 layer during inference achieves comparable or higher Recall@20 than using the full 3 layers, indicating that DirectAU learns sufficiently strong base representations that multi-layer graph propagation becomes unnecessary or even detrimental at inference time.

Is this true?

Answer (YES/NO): NO